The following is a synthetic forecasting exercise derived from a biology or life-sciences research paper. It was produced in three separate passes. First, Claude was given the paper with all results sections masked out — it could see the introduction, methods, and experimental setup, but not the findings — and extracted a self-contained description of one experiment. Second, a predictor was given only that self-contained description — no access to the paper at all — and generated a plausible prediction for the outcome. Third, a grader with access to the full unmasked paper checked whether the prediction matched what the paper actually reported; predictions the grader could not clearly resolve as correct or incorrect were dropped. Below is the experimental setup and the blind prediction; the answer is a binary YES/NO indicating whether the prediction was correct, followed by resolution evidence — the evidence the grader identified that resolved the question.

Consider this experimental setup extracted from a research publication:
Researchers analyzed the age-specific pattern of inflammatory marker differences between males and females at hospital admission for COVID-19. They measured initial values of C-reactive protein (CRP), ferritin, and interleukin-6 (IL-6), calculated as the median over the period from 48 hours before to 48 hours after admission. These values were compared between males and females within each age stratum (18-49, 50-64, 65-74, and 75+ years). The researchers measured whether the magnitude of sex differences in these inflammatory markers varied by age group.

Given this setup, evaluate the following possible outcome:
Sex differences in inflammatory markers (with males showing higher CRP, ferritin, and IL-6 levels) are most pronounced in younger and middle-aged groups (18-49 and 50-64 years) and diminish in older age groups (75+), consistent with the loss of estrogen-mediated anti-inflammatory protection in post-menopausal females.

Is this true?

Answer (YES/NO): YES